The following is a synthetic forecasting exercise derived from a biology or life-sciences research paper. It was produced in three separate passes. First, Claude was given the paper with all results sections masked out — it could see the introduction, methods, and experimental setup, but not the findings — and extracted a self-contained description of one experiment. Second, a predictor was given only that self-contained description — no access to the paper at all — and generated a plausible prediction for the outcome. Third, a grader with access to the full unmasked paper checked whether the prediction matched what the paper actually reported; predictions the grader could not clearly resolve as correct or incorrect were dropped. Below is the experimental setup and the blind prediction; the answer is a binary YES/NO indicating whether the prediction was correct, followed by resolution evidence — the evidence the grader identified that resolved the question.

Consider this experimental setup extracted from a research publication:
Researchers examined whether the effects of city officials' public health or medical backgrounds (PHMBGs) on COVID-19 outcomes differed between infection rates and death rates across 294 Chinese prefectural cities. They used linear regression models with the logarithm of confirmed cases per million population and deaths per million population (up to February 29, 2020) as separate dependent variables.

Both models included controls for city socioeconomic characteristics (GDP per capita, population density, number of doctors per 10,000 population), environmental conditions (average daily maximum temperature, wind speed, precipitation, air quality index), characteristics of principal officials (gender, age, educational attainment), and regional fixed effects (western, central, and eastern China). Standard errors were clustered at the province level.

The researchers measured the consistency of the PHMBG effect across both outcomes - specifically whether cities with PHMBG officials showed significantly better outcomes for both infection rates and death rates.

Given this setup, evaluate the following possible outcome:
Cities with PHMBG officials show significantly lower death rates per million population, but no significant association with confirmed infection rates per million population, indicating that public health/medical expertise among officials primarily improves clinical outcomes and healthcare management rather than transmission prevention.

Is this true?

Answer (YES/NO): NO